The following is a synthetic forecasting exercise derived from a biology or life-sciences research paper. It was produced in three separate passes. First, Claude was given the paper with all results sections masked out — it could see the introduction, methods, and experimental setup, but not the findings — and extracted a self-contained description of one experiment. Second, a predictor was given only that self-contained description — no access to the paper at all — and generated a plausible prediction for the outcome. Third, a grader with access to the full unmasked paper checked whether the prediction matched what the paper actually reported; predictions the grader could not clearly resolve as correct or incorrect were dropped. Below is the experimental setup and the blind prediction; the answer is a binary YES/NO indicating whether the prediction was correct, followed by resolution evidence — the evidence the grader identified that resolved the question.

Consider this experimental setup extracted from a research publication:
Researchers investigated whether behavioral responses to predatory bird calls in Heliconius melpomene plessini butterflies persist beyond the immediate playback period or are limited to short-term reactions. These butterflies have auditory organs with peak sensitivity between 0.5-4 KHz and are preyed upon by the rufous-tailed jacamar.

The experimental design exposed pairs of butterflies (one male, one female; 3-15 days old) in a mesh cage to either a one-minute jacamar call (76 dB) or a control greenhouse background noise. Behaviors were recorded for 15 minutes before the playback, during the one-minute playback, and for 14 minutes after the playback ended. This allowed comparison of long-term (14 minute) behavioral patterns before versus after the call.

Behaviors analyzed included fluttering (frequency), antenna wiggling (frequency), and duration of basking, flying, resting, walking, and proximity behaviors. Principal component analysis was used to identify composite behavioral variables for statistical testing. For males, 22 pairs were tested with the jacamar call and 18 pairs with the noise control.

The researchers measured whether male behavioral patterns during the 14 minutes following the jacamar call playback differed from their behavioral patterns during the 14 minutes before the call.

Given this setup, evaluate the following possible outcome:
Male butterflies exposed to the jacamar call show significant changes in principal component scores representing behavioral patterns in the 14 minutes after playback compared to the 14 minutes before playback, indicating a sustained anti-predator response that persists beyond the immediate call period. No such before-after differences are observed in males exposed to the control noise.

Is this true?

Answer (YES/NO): NO